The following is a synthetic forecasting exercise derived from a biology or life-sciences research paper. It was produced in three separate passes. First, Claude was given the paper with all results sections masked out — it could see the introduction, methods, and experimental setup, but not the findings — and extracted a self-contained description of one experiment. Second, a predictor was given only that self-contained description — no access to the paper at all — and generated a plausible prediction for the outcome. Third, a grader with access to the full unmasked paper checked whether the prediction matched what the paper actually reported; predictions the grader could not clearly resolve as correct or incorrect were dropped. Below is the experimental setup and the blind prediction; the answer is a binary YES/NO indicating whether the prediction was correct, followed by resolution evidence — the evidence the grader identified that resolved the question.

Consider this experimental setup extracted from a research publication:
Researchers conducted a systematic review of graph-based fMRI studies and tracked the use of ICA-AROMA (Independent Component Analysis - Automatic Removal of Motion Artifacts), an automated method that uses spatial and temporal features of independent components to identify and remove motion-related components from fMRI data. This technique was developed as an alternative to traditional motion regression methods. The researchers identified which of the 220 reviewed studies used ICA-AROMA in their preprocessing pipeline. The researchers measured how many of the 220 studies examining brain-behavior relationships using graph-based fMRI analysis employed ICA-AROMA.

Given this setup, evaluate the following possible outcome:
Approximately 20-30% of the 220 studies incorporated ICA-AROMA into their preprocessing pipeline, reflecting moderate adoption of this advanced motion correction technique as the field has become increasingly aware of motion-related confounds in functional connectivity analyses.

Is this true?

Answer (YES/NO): NO